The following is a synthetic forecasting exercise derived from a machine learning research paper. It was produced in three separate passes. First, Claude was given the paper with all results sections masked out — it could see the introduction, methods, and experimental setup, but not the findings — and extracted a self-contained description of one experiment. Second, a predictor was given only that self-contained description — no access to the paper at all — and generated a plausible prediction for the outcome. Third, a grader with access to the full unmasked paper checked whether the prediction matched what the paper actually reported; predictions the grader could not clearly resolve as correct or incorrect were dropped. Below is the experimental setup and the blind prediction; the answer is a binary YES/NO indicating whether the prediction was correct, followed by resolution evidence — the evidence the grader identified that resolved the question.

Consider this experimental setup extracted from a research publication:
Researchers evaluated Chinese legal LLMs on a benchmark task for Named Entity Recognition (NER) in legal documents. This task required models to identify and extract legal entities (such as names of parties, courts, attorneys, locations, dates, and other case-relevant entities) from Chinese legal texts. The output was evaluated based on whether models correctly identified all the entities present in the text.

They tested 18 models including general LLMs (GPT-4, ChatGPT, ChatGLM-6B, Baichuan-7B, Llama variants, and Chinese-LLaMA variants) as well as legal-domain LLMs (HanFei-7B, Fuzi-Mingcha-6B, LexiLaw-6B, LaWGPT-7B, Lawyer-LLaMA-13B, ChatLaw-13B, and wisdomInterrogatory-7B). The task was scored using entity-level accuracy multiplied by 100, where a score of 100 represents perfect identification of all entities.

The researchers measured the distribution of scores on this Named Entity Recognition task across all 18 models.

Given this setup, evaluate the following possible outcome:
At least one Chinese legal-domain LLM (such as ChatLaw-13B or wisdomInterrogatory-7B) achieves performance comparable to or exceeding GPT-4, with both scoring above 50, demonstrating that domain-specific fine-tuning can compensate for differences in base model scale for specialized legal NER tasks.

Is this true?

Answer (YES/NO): NO